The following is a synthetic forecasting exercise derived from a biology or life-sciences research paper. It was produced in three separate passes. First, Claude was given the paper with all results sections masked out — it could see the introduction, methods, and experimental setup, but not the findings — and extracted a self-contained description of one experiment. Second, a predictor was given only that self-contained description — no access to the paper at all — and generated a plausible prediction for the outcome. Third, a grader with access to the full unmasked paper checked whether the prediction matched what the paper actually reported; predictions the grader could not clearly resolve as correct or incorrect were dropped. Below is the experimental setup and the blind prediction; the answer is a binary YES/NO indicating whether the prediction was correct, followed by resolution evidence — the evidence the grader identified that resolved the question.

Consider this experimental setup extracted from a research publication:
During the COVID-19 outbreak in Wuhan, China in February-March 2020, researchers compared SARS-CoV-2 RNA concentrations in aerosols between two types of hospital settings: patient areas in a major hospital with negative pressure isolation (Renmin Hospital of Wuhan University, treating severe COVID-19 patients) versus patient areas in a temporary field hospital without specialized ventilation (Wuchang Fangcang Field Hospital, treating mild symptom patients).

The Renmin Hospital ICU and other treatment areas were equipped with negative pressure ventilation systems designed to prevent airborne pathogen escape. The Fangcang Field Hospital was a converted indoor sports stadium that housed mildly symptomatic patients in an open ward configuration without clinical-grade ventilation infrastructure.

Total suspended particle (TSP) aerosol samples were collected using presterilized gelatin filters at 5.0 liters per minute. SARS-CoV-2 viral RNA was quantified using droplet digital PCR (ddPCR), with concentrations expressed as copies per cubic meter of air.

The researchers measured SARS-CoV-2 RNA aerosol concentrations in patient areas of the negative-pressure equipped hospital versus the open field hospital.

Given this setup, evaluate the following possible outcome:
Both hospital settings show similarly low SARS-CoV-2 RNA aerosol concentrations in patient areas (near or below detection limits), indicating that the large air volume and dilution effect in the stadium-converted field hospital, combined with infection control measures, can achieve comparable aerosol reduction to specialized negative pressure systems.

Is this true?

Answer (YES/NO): YES